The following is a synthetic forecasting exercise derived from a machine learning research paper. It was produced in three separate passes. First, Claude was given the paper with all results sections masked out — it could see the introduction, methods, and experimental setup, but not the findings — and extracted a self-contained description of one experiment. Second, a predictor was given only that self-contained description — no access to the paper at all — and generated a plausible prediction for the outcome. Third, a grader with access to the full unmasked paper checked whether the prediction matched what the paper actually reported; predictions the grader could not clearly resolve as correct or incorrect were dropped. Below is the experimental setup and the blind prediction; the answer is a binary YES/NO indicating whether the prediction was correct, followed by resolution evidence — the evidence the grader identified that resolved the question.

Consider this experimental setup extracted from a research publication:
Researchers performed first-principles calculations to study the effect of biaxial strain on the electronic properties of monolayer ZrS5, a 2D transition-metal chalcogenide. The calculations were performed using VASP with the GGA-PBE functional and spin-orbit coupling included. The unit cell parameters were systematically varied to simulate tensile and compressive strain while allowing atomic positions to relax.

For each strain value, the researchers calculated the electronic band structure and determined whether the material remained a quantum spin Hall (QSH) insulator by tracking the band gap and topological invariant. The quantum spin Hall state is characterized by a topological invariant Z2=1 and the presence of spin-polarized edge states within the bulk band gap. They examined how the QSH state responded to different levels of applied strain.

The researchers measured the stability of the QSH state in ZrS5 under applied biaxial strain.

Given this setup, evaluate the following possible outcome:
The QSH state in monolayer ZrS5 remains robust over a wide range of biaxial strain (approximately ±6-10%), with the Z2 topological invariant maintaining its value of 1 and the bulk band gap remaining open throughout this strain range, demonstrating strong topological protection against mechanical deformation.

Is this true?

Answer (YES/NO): NO